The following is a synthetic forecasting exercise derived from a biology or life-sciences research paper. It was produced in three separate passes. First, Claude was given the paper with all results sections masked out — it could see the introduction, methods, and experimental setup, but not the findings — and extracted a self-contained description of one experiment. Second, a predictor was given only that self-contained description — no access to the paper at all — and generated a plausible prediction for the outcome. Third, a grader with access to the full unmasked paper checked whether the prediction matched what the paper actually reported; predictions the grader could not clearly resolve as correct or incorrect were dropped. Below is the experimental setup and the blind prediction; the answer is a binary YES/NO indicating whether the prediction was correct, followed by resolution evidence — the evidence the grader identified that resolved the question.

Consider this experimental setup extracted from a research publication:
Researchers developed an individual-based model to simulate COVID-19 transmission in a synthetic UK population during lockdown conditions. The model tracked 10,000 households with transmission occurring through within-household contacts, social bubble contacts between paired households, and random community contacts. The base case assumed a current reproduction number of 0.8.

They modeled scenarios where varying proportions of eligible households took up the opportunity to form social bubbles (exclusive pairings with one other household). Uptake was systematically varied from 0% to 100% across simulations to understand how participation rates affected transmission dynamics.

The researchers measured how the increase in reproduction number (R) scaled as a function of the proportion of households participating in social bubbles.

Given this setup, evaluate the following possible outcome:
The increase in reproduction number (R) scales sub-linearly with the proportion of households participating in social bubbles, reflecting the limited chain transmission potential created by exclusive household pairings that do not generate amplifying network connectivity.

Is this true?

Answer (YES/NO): NO